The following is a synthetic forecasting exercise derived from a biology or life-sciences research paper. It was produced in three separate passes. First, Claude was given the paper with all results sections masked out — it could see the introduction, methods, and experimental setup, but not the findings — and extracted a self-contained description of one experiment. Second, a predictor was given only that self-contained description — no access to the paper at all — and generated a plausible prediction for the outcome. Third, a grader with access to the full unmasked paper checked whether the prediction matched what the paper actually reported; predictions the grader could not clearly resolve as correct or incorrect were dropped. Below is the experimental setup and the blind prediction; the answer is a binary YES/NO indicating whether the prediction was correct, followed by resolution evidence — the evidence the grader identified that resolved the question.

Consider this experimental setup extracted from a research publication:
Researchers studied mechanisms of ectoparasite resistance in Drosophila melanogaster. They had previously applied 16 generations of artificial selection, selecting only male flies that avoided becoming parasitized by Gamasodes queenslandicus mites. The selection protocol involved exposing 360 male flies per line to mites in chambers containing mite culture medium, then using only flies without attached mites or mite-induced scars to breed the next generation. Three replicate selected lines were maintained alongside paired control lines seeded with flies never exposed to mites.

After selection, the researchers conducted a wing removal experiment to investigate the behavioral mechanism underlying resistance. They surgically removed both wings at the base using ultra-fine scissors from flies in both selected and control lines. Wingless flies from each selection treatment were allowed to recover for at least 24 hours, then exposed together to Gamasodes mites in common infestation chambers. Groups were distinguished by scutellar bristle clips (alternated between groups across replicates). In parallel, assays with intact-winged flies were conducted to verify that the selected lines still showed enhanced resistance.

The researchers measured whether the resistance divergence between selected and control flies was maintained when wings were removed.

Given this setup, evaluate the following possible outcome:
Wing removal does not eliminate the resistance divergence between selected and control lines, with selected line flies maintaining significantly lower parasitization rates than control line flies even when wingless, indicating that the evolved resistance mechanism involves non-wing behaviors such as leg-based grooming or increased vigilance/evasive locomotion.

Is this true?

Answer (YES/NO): NO